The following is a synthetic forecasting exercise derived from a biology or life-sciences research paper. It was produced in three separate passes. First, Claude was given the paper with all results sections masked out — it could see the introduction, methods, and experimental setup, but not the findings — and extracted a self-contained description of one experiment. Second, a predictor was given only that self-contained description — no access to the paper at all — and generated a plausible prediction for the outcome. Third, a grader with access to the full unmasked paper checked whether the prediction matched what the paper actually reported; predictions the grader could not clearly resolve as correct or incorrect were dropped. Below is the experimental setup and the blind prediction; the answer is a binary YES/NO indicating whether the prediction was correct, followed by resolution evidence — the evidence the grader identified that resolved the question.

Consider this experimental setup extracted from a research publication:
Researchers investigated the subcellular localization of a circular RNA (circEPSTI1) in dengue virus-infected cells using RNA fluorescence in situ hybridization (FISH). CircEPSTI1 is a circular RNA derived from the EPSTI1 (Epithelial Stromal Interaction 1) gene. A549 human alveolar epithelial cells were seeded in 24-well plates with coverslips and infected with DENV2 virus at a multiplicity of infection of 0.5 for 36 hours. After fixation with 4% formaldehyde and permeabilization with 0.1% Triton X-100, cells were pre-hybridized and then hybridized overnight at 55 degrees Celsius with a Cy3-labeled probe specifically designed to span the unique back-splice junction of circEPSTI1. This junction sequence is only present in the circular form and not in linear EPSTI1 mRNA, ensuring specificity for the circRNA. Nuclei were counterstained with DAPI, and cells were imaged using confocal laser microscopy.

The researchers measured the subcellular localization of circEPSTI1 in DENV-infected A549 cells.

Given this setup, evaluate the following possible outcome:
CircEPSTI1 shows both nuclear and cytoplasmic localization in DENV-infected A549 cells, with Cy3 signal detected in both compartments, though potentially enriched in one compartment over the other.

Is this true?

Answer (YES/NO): NO